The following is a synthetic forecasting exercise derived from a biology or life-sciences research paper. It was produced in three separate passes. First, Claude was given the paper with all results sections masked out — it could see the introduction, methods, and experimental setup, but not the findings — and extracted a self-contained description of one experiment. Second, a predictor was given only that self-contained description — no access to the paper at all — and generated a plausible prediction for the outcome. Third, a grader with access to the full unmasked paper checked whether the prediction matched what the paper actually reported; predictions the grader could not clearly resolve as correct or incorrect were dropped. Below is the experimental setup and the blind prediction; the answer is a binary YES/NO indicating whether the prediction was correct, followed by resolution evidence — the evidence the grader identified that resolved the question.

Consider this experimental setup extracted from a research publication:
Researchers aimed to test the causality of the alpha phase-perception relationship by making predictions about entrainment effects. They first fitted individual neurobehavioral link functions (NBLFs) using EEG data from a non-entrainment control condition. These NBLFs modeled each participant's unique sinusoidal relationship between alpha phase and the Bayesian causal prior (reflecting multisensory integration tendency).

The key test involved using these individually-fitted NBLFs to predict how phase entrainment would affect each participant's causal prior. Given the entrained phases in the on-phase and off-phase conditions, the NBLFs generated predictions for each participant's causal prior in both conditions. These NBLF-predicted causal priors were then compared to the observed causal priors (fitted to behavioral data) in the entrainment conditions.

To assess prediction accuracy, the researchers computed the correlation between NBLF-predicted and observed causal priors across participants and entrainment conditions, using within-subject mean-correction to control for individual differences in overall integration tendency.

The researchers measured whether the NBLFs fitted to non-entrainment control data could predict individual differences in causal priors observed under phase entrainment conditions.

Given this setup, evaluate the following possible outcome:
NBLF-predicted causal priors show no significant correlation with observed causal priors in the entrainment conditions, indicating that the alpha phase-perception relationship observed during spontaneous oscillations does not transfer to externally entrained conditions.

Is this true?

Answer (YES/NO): NO